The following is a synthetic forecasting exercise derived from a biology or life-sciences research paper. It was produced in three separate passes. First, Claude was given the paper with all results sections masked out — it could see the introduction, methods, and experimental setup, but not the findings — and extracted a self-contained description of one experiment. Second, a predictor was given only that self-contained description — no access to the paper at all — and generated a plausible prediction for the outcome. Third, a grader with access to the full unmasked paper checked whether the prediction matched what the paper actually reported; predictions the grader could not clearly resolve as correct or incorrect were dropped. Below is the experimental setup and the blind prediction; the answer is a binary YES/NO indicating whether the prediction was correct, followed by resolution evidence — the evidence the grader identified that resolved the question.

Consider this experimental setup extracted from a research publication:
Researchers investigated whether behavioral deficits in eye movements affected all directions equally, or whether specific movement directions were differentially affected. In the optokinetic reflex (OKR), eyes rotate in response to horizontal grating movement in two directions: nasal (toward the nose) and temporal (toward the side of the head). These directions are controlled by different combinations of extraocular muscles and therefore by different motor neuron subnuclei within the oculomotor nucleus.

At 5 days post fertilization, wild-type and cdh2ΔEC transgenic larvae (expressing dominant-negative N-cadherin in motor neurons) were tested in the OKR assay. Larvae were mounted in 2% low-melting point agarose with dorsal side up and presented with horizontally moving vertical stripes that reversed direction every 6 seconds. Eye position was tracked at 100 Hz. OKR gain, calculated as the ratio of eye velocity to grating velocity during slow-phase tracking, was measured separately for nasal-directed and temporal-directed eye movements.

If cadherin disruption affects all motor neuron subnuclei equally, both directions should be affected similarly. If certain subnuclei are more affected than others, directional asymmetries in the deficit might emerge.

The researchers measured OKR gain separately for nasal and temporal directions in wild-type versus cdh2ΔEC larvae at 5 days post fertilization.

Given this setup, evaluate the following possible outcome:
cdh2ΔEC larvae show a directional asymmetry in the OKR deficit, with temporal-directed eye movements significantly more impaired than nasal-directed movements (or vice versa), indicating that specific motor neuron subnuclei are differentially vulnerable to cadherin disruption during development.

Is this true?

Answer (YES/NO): YES